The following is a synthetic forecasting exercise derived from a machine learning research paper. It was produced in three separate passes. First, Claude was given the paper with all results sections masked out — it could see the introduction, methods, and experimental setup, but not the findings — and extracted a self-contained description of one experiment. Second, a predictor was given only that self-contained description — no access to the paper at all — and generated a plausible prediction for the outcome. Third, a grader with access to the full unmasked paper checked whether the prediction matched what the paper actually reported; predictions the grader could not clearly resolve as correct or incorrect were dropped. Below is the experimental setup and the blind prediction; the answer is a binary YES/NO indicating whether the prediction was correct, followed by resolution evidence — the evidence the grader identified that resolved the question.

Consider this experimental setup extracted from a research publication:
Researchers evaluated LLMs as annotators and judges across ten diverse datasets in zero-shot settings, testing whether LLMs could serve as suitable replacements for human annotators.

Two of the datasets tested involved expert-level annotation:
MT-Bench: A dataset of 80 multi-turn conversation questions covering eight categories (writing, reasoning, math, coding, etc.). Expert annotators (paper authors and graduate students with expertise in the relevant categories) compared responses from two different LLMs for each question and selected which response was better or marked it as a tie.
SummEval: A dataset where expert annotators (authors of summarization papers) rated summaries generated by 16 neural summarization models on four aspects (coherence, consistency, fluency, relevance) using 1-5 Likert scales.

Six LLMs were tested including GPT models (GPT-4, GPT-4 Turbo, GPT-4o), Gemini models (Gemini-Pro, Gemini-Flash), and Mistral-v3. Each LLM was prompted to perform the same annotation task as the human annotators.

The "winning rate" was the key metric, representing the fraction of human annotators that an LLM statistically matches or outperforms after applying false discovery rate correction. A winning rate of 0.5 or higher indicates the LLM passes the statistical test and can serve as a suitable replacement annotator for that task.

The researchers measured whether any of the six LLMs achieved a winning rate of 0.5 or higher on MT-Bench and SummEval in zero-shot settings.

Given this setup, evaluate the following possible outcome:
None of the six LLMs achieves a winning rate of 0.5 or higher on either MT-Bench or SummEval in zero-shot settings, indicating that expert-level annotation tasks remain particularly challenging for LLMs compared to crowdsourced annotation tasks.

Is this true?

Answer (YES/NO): YES